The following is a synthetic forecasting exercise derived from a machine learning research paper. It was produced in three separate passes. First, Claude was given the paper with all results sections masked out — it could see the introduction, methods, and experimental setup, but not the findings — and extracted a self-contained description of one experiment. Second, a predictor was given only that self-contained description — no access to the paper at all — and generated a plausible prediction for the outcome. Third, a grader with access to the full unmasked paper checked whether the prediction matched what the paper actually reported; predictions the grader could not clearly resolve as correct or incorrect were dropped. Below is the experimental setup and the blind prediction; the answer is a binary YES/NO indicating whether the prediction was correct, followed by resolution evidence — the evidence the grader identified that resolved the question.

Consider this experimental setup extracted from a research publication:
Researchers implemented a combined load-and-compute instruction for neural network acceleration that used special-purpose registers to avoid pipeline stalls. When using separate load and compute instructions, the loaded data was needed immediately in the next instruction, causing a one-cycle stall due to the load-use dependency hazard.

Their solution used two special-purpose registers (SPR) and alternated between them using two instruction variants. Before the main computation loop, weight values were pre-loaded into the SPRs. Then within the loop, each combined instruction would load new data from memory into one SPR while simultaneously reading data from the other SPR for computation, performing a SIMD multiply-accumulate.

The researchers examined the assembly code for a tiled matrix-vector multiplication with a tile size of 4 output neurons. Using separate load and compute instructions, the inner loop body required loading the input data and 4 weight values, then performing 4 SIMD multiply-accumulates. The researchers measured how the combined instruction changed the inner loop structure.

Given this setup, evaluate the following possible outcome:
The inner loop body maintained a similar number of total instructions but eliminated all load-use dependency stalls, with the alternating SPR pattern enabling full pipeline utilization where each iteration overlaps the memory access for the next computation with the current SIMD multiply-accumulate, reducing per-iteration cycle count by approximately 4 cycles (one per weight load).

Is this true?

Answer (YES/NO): NO